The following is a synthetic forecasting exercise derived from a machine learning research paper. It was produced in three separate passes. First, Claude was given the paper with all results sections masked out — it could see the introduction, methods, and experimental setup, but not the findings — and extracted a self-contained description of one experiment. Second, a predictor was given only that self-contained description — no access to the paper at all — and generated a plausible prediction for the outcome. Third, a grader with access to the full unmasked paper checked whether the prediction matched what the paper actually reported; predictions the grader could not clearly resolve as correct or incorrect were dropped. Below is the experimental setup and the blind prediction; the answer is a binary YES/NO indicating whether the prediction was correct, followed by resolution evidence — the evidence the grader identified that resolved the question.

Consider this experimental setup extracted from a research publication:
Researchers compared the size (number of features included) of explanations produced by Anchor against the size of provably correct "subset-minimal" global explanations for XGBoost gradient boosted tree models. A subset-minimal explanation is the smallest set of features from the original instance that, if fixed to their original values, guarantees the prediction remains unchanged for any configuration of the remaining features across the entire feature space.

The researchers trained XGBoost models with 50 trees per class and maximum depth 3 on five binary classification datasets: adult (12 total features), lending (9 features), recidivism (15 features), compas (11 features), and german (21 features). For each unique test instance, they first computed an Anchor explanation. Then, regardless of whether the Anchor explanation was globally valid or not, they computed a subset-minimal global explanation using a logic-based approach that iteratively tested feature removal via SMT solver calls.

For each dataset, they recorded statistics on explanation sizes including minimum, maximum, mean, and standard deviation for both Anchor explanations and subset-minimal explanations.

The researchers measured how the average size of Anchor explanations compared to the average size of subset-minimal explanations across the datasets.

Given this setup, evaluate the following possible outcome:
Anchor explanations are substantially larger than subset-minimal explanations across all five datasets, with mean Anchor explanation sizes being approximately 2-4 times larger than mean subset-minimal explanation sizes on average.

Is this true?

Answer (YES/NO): NO